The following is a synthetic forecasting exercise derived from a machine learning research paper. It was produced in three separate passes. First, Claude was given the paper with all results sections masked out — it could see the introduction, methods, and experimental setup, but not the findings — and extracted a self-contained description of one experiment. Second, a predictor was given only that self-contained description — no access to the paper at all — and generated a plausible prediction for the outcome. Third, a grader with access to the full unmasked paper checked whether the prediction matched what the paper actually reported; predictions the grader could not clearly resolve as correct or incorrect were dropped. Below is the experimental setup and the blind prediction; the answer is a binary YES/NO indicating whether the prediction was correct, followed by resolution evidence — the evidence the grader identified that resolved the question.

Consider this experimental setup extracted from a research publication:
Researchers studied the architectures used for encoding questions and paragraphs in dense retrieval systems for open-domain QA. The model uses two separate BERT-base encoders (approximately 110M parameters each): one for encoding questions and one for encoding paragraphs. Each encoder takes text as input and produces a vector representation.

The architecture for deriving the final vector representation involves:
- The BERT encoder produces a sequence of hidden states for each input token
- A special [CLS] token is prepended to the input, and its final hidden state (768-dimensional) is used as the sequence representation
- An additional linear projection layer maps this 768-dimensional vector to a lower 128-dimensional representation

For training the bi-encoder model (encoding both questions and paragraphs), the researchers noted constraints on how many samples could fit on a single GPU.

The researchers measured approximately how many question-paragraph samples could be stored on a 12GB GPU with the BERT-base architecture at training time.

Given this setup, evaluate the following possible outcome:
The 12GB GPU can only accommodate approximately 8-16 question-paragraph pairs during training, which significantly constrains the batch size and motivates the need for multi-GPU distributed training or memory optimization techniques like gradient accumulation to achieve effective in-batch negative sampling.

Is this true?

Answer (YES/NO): YES